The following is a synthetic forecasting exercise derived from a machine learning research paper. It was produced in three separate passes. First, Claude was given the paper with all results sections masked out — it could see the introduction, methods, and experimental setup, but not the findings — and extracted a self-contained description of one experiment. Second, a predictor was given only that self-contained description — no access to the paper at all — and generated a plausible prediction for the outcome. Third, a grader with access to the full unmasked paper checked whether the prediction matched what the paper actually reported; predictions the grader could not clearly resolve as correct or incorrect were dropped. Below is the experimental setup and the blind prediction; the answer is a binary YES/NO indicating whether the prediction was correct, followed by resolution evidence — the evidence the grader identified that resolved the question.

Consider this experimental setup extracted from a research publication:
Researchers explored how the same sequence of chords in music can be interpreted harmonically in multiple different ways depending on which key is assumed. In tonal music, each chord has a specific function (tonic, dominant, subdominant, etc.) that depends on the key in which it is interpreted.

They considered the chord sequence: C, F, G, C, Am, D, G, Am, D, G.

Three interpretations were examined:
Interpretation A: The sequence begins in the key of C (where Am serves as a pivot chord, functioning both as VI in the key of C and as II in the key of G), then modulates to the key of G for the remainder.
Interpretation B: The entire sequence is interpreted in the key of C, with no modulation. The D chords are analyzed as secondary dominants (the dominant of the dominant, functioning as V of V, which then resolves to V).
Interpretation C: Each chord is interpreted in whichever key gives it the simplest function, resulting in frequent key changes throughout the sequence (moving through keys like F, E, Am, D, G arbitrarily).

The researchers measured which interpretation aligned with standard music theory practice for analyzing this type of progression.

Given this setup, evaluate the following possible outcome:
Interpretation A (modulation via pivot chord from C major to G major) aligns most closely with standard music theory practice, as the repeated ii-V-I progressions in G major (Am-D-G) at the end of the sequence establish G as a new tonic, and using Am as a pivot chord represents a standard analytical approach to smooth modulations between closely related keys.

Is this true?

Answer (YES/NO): YES